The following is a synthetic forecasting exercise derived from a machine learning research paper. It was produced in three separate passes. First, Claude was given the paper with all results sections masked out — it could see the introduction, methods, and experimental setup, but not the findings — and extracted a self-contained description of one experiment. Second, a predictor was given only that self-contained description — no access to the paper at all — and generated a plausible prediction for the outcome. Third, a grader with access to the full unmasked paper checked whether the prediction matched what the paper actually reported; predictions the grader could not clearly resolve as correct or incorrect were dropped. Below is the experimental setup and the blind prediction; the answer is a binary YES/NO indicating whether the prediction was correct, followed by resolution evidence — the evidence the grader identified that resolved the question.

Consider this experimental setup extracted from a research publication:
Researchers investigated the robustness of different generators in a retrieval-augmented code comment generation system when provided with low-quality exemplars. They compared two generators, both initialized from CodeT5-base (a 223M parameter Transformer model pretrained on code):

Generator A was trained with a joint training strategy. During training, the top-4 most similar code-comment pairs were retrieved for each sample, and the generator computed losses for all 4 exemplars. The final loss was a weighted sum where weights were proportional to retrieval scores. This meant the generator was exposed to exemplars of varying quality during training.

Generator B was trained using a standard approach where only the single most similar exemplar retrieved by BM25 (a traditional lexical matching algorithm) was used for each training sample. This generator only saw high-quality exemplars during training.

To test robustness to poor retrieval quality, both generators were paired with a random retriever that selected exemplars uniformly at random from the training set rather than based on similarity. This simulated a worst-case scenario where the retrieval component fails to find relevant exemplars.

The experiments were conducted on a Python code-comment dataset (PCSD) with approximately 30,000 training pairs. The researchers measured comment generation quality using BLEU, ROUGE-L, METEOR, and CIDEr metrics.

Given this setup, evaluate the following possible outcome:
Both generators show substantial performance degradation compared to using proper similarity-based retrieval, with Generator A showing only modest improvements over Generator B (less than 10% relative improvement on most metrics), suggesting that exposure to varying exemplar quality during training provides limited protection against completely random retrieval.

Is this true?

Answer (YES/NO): NO